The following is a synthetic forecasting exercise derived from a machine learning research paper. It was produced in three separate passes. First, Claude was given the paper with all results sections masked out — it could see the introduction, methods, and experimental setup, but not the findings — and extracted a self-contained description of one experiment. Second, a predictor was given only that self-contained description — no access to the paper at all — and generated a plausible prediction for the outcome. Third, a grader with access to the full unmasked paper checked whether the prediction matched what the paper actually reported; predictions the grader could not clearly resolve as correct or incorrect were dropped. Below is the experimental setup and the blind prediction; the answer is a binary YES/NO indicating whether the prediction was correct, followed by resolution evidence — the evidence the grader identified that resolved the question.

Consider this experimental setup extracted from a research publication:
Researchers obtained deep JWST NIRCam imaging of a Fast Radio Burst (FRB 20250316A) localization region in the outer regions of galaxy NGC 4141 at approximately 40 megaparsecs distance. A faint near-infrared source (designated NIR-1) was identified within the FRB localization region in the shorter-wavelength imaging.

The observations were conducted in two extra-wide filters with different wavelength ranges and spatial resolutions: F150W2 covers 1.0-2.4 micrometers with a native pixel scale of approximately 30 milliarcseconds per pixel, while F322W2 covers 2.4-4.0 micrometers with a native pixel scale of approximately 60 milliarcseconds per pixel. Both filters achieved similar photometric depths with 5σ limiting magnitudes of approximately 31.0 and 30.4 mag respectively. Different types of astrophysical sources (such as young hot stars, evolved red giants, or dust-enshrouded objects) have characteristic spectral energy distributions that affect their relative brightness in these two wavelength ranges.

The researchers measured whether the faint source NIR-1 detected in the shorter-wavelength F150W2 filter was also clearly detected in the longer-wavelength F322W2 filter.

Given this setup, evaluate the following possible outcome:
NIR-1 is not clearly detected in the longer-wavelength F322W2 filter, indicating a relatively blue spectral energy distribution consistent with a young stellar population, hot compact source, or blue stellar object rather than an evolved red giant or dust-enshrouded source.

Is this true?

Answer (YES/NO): NO